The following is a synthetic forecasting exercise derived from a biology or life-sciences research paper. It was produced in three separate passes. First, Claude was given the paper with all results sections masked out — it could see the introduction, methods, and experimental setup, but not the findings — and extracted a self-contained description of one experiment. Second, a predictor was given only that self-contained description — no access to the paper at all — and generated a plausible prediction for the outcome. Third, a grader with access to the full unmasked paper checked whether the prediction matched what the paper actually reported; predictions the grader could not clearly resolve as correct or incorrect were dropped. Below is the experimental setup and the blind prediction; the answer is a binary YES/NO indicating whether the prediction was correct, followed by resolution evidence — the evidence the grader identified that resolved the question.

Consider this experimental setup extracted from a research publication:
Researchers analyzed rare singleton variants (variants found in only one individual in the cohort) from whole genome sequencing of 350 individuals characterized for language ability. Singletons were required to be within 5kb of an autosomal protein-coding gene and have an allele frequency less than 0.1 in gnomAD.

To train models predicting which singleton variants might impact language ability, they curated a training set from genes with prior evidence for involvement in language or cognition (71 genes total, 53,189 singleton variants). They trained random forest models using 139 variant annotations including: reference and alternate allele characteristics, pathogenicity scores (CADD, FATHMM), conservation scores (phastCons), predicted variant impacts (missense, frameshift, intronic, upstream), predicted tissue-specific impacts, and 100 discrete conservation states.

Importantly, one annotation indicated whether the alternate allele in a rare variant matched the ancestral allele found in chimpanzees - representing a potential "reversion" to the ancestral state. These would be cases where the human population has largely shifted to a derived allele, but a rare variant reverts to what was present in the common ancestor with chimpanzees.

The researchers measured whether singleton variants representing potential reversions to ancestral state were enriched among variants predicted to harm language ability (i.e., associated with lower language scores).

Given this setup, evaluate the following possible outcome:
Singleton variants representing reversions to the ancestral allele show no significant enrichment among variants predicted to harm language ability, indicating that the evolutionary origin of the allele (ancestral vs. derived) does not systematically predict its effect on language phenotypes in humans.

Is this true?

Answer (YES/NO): NO